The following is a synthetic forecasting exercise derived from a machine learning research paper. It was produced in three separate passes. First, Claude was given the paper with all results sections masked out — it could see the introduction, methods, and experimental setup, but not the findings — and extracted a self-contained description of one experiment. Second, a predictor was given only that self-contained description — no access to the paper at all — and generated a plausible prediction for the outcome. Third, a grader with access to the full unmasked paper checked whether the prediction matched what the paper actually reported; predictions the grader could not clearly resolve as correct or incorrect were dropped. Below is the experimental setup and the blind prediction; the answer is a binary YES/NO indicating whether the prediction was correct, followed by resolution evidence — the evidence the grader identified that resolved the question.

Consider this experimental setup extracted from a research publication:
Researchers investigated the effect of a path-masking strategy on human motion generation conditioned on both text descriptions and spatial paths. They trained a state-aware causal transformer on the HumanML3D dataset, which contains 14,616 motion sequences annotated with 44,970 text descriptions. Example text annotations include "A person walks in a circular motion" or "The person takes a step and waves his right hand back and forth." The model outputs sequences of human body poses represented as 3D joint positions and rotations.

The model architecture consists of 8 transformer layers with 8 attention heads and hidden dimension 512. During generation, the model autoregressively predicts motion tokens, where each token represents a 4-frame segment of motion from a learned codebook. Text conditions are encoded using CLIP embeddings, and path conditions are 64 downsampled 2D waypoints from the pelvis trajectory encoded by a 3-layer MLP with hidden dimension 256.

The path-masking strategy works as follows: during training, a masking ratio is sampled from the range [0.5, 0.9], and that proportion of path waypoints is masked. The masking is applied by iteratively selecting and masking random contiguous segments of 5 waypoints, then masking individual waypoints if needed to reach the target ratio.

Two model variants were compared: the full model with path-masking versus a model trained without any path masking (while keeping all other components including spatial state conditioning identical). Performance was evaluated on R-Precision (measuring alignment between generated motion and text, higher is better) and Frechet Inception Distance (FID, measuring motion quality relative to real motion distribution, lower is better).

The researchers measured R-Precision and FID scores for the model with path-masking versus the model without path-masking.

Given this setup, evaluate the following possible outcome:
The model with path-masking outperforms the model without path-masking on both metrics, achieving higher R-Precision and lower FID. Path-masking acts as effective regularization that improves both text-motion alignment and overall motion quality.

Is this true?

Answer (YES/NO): YES